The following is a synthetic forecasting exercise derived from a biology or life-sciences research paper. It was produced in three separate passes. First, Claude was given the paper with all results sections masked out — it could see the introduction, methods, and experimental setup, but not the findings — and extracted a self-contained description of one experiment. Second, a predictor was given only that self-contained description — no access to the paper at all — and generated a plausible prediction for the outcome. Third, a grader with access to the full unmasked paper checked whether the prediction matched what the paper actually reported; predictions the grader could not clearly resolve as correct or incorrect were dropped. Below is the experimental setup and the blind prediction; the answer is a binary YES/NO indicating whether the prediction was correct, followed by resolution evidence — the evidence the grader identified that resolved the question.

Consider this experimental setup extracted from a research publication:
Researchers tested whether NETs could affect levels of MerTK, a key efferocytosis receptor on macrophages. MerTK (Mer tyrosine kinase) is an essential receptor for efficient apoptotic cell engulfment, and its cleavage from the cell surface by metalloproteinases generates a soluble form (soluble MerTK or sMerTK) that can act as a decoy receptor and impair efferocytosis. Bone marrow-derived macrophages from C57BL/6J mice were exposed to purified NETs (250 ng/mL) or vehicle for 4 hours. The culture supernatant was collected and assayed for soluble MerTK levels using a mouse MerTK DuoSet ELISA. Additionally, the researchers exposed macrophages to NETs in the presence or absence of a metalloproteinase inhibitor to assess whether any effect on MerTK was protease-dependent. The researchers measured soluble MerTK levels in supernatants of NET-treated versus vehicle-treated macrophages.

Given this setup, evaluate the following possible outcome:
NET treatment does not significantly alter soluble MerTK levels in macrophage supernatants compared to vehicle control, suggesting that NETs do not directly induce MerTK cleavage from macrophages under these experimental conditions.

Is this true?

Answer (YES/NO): NO